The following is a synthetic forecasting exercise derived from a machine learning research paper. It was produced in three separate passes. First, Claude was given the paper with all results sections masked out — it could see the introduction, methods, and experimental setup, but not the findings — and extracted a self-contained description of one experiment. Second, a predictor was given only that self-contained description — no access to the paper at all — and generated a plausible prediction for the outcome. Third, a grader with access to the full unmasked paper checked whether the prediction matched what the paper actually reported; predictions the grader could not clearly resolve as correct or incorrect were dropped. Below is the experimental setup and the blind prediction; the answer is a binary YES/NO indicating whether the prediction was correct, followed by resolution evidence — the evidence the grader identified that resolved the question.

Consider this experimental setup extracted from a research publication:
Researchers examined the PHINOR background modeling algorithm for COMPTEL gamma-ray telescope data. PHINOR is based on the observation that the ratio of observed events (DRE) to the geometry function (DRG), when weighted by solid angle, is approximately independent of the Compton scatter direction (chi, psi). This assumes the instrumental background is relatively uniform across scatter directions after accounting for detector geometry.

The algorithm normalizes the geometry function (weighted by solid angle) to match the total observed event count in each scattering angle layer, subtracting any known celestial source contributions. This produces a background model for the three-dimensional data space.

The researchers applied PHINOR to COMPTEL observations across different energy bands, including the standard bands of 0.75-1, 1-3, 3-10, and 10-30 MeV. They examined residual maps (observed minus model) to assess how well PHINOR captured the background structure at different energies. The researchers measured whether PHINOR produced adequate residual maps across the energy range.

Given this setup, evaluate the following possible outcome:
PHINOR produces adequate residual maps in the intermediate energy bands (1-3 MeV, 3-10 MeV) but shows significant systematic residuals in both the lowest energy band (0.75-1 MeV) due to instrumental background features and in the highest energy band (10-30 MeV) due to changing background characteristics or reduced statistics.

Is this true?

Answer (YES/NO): NO